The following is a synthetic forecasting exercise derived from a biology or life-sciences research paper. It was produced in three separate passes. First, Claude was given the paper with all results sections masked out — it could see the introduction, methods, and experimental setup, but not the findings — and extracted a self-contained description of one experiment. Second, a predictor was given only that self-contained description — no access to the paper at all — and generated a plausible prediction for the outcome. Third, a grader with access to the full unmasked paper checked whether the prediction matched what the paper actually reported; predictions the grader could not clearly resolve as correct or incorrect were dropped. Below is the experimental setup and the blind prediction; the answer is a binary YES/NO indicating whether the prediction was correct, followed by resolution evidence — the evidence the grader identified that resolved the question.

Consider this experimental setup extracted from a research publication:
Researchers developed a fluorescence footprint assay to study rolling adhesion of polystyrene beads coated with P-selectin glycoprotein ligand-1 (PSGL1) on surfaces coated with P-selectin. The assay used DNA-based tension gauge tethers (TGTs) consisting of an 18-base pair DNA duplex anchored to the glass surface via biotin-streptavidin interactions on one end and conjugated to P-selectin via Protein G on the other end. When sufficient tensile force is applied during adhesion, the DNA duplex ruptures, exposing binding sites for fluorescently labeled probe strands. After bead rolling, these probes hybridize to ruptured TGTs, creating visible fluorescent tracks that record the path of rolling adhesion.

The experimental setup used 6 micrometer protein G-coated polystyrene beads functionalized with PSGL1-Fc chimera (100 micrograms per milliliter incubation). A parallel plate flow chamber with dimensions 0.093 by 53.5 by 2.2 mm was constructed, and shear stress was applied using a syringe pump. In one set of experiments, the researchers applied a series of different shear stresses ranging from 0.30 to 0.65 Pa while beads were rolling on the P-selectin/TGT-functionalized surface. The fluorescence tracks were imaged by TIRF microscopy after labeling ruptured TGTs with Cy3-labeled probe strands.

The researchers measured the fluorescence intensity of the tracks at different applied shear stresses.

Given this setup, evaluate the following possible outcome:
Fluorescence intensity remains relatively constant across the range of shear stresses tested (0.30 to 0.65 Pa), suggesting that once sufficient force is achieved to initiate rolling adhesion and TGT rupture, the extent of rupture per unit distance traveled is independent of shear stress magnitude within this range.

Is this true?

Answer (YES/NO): NO